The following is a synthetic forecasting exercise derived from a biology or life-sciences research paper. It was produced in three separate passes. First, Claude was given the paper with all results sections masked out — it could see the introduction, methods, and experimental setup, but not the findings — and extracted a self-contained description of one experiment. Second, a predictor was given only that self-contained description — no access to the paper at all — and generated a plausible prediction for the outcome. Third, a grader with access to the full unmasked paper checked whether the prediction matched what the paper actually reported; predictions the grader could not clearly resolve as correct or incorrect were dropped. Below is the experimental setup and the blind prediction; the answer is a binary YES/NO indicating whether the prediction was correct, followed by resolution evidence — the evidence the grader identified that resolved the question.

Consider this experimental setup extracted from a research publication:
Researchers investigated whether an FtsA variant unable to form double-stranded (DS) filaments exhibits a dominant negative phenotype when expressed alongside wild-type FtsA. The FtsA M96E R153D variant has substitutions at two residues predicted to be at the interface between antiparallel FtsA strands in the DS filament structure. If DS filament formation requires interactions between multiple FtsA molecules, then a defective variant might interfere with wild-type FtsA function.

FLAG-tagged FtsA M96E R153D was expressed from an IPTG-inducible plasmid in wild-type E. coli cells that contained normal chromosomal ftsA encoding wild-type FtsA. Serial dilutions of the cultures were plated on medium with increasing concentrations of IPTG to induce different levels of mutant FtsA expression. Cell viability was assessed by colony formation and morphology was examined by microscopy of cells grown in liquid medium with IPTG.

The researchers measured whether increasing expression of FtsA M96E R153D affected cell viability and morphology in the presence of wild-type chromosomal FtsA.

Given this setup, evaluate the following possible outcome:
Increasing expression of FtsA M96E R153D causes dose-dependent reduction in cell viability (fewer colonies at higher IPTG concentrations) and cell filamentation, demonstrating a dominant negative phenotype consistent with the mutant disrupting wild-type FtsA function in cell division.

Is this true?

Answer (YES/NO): NO